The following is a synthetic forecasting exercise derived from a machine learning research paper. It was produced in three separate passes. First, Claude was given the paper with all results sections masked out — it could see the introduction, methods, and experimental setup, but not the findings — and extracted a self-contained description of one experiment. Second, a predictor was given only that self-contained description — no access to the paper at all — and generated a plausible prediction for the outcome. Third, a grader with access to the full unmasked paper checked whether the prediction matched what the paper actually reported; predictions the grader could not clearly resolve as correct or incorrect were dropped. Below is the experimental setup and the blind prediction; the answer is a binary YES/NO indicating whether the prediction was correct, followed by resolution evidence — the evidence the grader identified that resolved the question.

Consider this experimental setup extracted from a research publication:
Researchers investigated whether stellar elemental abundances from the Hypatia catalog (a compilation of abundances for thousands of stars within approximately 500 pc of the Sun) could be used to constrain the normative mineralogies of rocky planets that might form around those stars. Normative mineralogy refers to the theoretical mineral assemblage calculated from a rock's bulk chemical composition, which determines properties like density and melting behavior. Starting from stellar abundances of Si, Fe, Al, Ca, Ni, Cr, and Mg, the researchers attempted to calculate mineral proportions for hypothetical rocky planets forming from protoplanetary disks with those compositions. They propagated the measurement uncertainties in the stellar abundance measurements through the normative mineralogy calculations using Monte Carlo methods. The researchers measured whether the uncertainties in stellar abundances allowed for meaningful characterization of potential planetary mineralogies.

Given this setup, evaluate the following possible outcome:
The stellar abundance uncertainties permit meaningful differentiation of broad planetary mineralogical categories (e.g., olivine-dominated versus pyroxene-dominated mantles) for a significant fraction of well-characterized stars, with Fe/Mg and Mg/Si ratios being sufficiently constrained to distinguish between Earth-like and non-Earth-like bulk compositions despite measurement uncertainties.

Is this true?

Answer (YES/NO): NO